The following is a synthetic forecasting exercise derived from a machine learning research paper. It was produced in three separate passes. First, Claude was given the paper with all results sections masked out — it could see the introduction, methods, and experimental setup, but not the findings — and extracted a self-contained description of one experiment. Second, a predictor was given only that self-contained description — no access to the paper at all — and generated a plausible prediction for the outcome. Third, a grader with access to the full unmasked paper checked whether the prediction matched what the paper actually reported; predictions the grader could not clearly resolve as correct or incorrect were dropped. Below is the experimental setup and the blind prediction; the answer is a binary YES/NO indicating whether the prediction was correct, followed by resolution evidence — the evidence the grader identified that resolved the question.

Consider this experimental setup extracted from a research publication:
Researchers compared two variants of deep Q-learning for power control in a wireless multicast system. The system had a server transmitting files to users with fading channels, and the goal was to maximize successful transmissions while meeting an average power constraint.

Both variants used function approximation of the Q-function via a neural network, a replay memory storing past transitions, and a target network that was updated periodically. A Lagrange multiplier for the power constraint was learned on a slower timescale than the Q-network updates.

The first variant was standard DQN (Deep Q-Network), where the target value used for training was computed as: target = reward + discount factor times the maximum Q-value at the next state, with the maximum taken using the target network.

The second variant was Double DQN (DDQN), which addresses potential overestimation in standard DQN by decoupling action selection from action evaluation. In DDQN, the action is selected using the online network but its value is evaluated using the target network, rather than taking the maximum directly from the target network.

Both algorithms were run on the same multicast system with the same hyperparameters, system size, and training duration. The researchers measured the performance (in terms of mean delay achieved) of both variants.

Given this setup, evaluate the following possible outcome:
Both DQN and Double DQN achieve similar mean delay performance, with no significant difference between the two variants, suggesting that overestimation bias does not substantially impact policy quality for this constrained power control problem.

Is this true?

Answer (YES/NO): YES